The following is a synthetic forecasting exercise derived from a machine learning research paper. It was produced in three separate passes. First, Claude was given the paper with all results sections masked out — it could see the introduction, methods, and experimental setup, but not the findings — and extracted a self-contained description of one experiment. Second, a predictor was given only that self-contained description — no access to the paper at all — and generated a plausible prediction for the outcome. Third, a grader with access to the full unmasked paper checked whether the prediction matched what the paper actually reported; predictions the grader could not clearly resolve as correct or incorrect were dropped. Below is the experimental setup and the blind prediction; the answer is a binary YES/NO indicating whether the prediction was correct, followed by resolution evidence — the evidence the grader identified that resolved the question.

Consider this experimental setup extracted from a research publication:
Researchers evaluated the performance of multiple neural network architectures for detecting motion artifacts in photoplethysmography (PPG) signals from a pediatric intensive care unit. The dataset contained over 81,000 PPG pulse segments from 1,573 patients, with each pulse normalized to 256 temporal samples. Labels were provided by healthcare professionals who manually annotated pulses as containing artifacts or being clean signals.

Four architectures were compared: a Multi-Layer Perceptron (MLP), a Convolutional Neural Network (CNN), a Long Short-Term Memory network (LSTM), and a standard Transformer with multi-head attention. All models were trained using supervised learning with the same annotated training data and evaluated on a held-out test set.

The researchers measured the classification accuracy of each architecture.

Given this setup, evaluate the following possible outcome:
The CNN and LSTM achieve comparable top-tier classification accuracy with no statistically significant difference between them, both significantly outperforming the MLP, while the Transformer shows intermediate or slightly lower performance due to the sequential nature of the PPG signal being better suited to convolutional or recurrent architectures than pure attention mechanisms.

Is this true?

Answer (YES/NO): NO